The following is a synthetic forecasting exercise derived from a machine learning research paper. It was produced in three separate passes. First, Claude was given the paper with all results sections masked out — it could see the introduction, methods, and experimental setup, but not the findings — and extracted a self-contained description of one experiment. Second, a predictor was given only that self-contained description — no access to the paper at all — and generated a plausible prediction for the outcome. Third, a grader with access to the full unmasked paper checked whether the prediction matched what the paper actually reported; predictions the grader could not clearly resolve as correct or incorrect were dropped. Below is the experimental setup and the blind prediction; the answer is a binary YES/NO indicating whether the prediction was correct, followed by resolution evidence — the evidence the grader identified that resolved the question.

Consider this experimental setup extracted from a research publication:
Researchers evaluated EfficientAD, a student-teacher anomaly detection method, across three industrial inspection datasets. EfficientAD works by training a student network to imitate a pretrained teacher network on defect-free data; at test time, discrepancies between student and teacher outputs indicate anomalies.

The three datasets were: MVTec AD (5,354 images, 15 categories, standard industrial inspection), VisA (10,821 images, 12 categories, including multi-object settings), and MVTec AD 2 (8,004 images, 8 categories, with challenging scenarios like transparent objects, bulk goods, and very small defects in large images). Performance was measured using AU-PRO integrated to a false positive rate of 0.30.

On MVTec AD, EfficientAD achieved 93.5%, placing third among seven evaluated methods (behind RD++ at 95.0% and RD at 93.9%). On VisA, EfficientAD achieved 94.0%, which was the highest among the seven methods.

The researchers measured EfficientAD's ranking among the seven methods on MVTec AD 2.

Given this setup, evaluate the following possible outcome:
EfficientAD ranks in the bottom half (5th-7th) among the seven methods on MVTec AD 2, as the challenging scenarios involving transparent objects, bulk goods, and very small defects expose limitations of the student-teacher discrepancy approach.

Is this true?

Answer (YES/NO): NO